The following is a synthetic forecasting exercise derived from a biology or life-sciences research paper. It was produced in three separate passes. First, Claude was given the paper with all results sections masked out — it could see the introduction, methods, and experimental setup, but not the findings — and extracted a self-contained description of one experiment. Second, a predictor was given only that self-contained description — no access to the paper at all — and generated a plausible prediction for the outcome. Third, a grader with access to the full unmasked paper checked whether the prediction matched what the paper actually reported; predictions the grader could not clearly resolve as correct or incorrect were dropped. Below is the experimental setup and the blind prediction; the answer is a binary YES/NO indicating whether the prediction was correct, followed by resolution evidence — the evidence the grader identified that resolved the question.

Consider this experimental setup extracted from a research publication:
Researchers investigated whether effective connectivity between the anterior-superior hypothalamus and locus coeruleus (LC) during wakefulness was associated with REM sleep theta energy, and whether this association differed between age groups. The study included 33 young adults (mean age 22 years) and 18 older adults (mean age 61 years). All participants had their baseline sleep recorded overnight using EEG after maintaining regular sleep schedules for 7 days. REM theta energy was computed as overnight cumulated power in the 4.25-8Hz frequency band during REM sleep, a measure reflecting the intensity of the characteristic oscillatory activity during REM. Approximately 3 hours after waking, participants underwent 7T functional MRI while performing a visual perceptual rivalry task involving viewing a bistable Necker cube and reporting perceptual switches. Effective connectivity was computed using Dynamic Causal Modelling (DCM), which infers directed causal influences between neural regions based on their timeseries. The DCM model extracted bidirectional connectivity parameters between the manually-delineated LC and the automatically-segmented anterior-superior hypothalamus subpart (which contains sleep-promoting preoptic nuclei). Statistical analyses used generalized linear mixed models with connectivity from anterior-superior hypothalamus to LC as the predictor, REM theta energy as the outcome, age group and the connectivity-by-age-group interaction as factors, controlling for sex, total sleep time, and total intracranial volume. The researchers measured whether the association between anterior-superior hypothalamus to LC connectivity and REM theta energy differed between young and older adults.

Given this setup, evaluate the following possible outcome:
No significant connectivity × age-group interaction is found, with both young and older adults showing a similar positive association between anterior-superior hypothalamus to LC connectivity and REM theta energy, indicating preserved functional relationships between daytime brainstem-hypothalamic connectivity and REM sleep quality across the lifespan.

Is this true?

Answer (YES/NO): NO